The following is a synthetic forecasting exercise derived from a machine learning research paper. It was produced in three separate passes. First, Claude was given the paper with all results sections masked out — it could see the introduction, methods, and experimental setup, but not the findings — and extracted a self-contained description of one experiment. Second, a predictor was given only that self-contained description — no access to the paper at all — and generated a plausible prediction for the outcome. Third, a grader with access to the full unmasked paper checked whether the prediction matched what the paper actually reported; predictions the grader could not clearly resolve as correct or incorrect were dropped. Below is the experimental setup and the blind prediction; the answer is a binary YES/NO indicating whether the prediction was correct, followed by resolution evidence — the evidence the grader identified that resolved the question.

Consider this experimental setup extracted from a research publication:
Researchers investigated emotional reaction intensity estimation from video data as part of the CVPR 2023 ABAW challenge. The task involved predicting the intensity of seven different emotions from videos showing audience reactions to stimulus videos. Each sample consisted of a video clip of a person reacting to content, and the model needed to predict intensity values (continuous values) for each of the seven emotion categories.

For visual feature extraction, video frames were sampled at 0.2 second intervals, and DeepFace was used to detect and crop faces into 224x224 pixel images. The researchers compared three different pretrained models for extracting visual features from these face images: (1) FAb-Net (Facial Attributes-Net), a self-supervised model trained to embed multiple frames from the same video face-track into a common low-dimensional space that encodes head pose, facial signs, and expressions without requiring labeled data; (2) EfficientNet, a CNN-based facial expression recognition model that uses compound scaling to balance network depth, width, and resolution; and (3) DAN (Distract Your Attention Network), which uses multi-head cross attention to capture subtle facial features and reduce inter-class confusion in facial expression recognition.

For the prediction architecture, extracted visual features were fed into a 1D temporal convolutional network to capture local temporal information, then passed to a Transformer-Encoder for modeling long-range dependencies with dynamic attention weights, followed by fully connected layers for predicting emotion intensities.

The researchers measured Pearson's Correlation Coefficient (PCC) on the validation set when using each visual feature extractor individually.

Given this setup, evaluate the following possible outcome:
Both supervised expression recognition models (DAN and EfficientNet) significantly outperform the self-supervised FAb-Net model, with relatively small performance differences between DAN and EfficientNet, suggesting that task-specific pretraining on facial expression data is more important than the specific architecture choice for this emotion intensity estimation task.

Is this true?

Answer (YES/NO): YES